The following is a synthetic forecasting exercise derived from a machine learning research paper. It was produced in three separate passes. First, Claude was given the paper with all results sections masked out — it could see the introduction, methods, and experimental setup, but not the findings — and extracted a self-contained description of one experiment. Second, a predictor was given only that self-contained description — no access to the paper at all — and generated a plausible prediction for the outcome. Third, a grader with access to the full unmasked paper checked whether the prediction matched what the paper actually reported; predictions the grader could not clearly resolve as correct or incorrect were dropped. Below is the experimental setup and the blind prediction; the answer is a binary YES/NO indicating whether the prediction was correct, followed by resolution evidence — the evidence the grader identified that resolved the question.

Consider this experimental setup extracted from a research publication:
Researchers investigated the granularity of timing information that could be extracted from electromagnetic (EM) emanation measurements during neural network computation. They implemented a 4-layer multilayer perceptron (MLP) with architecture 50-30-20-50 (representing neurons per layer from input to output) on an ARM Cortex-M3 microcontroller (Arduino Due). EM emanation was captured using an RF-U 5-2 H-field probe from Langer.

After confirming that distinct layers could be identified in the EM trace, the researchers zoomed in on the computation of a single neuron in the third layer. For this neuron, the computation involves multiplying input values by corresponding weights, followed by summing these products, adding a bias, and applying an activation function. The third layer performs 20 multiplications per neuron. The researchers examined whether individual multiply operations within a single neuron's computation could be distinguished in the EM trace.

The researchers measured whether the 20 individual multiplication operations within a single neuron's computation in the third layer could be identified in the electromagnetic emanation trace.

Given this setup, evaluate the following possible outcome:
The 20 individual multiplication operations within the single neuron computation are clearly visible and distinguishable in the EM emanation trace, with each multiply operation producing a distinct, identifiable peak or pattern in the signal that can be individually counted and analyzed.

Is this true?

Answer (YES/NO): YES